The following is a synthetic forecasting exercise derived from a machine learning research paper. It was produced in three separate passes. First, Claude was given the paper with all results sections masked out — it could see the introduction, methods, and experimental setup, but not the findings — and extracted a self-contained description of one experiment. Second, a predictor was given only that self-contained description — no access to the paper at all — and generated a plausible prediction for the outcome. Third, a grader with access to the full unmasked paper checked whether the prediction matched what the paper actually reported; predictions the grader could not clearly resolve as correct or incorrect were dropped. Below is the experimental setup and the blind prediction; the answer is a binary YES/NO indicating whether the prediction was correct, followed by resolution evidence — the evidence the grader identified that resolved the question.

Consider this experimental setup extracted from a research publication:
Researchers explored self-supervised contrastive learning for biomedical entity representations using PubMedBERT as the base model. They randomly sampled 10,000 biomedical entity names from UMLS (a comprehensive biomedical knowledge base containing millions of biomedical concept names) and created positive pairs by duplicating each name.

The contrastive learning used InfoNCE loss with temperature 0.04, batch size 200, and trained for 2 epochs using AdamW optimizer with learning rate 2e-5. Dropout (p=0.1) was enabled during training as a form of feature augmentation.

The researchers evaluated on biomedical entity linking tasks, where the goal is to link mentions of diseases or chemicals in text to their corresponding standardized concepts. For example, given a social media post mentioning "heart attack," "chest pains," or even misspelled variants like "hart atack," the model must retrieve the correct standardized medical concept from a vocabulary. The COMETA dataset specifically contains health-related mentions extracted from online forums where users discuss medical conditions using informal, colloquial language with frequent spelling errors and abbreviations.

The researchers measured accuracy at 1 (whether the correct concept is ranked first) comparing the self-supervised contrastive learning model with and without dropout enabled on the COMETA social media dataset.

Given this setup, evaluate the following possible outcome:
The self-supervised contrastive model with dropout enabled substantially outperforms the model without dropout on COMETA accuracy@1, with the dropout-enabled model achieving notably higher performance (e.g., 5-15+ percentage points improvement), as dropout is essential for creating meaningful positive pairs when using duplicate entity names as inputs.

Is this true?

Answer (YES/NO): YES